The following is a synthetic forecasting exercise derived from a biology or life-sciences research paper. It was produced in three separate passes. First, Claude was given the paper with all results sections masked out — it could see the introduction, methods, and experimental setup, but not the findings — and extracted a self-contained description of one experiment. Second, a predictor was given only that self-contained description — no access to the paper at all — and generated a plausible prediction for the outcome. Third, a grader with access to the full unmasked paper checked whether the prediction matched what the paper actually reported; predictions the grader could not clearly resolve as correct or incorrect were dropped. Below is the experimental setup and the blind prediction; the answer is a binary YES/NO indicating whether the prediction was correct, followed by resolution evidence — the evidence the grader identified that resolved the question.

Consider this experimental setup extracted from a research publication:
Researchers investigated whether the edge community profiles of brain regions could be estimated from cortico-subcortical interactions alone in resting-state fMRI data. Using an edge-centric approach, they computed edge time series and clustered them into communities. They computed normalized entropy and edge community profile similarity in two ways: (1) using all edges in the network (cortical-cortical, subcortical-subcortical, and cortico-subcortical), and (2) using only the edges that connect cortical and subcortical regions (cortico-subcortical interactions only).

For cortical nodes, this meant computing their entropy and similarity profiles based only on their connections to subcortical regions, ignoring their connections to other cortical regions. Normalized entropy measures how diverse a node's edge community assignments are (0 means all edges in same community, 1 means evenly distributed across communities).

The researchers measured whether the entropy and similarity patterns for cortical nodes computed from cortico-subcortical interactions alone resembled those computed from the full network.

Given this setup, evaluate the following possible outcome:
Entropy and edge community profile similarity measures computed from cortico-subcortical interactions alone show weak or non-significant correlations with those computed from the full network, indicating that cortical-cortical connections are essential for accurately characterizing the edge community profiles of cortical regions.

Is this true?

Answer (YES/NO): NO